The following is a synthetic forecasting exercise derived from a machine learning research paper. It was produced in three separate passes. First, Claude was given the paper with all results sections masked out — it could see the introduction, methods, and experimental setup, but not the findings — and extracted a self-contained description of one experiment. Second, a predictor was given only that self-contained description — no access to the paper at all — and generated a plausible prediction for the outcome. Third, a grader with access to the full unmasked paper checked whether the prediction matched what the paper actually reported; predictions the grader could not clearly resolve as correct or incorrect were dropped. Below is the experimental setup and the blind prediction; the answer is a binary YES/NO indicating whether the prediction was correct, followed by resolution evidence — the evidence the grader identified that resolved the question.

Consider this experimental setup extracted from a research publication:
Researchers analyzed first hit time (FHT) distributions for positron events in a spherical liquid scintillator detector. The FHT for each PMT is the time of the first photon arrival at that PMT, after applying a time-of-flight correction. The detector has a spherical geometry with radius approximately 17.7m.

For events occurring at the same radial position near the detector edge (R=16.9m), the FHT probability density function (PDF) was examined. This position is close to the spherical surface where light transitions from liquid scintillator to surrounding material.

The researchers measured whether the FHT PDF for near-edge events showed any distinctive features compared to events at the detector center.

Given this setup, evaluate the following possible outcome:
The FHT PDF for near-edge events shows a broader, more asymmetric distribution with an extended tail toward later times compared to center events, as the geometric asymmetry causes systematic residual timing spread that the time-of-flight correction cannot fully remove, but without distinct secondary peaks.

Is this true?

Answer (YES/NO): NO